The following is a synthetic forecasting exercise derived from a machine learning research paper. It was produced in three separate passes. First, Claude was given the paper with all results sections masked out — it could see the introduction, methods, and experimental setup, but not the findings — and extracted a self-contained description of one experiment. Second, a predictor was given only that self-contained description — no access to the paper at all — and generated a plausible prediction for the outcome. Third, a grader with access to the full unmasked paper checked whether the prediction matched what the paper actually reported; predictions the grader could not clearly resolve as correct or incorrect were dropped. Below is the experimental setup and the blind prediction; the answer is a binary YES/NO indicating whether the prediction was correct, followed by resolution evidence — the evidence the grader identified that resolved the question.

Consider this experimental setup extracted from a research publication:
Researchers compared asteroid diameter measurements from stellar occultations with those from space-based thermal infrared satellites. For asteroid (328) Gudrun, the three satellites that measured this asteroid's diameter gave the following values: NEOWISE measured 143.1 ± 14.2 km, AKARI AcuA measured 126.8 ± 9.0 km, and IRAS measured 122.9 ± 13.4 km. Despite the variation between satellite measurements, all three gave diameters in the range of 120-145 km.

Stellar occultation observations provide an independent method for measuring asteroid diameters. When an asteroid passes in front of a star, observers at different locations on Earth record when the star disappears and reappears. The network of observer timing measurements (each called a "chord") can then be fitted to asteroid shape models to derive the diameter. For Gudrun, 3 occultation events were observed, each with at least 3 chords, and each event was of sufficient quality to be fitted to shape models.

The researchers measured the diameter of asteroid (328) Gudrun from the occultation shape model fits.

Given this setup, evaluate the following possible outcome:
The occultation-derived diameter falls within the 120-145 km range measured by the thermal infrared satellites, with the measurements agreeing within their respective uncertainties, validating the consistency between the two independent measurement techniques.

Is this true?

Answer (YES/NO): NO